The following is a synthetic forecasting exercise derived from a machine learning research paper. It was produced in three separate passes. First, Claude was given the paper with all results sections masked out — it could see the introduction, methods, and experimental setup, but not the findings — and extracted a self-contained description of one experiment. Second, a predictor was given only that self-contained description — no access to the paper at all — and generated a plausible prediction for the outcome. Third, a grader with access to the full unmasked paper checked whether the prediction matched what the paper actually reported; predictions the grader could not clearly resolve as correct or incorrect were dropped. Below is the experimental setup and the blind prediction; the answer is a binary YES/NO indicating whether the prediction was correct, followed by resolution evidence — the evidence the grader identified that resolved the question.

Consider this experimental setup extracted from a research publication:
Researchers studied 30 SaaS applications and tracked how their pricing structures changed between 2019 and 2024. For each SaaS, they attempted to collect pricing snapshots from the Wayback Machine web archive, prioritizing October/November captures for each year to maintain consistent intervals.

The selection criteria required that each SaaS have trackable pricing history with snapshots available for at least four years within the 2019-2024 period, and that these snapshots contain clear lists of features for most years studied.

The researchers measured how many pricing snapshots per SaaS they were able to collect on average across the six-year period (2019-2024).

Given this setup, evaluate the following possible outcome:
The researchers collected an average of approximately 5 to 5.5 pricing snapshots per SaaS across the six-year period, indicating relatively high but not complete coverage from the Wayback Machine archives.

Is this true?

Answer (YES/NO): YES